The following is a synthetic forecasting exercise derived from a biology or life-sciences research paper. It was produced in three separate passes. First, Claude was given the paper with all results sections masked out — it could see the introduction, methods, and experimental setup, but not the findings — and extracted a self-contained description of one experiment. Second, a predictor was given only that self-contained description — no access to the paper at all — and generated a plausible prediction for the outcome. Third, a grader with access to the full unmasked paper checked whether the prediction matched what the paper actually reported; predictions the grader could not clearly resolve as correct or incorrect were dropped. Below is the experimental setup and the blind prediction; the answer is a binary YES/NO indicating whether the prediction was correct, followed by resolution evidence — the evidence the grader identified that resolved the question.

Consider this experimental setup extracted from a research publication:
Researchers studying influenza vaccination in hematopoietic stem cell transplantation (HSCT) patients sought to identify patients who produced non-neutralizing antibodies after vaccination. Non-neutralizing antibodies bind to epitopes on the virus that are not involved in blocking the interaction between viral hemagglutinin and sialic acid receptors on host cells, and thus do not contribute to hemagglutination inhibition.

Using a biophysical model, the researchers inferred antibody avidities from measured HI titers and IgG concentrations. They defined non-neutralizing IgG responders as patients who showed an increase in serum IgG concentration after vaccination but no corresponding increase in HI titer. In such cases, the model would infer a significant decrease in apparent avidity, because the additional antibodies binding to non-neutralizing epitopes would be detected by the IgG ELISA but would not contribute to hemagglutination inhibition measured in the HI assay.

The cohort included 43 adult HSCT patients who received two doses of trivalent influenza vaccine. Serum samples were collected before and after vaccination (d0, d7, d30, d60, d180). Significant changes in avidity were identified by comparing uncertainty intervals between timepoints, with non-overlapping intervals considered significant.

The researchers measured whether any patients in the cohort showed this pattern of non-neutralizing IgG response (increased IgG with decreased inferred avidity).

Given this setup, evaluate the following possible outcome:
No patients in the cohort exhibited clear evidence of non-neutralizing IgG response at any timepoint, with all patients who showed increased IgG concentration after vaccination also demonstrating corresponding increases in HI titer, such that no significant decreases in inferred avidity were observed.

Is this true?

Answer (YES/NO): NO